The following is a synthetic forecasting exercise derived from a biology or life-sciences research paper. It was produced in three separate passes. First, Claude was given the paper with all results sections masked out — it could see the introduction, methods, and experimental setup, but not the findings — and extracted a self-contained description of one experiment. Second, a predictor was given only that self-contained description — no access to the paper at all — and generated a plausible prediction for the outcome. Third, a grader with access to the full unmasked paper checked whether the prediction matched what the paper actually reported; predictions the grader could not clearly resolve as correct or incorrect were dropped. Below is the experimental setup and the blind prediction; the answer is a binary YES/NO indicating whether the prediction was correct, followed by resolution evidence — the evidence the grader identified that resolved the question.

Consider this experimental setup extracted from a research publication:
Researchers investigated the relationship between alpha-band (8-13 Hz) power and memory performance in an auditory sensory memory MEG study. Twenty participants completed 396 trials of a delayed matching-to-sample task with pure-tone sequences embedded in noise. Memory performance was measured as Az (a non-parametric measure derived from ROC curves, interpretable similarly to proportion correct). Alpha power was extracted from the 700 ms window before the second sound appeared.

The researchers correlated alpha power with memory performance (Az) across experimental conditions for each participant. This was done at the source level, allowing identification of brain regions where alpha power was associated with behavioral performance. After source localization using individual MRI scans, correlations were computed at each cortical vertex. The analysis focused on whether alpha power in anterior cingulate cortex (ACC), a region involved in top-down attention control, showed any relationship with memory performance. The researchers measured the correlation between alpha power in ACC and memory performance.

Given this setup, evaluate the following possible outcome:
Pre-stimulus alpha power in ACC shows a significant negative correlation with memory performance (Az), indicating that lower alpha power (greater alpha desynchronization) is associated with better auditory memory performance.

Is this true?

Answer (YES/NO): NO